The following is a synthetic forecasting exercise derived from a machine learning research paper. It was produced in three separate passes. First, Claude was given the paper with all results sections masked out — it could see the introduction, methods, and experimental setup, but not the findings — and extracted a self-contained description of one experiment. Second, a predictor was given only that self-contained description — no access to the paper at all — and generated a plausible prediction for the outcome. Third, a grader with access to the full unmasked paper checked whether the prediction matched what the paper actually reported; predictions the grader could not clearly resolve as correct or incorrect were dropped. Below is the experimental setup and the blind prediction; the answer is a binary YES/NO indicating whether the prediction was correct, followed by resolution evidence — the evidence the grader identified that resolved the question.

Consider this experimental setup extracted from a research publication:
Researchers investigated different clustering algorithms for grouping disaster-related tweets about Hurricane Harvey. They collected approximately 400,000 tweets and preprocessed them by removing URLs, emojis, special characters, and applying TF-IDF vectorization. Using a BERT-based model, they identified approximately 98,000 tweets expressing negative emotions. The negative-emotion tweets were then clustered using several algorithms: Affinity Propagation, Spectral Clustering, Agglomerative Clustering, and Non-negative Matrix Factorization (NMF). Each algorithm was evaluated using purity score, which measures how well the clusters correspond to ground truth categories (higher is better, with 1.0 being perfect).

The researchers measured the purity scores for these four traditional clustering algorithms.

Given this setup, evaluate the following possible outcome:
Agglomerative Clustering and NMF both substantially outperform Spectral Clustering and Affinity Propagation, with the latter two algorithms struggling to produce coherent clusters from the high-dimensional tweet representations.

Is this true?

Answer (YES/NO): NO